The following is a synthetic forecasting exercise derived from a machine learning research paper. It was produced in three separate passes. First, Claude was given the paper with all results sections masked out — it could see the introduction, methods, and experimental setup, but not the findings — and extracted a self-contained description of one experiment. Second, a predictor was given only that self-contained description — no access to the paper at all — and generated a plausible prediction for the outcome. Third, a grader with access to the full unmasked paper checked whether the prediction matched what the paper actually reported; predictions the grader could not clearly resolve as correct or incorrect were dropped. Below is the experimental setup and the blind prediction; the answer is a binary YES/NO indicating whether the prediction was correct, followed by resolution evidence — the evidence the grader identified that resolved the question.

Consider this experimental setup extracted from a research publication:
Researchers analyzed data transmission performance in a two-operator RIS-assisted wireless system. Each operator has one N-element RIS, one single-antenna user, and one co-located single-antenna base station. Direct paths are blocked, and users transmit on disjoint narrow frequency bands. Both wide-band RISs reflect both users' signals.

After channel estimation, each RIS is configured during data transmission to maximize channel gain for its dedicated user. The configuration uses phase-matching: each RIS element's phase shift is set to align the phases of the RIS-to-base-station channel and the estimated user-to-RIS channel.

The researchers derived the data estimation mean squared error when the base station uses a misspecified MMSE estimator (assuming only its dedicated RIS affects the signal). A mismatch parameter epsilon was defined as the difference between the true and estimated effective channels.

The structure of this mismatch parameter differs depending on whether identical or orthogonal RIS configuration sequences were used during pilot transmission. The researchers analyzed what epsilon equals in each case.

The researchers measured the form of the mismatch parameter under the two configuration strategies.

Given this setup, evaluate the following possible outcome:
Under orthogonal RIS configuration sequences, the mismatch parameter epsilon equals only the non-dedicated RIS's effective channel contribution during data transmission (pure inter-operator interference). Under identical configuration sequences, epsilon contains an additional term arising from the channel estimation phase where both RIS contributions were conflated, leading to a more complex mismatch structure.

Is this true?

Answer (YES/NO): YES